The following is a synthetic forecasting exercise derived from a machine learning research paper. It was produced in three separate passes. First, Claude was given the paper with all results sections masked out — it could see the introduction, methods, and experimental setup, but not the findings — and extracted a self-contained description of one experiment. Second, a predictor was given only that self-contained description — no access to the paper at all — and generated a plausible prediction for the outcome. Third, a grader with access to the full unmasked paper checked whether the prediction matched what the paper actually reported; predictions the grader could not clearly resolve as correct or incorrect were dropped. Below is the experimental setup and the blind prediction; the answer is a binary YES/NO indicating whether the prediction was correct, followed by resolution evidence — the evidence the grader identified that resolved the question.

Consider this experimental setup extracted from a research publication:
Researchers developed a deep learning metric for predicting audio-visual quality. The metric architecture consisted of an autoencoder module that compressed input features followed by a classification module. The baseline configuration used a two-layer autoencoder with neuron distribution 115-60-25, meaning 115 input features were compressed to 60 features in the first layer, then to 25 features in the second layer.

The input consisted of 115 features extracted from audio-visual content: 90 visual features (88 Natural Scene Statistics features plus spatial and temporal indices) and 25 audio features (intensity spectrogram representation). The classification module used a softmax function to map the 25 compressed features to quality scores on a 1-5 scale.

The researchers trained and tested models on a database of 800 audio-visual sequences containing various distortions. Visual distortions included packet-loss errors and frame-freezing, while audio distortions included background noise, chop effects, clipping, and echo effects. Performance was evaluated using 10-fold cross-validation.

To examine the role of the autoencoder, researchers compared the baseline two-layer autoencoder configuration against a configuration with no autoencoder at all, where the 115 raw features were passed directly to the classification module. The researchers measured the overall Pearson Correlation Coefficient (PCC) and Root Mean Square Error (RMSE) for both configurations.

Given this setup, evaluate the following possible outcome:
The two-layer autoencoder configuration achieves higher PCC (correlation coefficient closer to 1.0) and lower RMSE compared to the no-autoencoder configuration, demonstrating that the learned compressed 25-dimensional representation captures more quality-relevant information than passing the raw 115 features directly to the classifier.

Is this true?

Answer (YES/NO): NO